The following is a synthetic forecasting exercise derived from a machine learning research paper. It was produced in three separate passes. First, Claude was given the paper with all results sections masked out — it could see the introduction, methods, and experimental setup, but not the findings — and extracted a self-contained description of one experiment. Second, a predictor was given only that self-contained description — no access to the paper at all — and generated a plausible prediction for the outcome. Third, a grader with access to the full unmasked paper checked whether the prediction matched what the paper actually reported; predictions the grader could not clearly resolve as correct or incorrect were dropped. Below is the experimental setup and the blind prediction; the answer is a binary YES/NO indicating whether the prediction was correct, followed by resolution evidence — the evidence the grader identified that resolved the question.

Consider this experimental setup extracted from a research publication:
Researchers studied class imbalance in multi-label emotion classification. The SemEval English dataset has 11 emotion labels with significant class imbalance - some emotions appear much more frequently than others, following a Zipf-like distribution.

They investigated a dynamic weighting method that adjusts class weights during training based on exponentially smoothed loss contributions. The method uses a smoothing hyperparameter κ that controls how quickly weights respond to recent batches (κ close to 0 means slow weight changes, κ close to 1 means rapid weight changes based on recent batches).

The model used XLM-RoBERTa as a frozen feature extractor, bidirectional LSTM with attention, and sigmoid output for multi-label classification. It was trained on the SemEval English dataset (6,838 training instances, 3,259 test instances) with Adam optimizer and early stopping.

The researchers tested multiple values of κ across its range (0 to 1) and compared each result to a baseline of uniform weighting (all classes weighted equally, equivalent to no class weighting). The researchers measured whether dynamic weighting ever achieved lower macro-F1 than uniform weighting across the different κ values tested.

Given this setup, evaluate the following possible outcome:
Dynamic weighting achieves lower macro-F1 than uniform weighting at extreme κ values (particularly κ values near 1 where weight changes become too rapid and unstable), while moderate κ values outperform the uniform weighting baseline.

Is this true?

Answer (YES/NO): NO